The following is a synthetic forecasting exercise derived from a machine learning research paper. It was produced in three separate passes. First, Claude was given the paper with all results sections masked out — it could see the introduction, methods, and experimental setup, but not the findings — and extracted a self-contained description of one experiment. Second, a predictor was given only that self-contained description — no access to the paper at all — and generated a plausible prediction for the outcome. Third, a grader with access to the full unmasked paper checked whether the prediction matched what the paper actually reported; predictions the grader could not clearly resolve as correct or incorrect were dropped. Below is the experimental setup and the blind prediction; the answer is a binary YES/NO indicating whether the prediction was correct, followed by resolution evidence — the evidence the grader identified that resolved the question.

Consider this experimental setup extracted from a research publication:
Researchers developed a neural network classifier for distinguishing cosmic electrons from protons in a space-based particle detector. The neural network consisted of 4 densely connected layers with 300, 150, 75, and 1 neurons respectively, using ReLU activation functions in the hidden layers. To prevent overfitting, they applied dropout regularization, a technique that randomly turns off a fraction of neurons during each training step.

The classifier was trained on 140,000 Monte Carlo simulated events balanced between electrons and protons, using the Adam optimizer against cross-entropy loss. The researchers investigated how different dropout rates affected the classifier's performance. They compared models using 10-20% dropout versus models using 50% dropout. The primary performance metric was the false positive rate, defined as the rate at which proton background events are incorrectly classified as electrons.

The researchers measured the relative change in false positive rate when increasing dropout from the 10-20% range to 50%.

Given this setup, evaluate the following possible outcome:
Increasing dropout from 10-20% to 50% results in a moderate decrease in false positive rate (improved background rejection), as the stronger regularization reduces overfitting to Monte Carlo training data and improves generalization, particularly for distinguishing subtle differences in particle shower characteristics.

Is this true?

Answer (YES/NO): NO